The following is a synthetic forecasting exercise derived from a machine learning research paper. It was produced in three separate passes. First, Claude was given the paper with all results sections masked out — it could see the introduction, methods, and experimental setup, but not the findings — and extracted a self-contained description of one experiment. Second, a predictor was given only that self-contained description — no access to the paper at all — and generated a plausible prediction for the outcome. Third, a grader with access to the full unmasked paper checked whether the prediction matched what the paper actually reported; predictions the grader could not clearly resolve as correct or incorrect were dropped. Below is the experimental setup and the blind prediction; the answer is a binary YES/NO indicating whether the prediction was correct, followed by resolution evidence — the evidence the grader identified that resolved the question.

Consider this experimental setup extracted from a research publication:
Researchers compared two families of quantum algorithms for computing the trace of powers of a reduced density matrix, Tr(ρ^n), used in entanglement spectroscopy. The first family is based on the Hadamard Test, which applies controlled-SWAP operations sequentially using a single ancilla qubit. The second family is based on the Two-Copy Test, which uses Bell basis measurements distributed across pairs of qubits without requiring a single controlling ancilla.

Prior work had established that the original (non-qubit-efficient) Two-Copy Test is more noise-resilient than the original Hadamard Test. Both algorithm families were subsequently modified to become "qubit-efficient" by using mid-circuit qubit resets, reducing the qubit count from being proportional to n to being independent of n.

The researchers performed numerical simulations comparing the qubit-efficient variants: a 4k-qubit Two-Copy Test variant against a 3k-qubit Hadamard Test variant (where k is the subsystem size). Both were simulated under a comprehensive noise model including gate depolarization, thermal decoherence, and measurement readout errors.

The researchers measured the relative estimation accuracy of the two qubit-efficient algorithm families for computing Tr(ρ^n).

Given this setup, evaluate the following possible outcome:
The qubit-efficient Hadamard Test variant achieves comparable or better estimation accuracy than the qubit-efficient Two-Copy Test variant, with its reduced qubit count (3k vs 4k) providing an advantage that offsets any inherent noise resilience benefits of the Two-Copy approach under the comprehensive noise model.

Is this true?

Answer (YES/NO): NO